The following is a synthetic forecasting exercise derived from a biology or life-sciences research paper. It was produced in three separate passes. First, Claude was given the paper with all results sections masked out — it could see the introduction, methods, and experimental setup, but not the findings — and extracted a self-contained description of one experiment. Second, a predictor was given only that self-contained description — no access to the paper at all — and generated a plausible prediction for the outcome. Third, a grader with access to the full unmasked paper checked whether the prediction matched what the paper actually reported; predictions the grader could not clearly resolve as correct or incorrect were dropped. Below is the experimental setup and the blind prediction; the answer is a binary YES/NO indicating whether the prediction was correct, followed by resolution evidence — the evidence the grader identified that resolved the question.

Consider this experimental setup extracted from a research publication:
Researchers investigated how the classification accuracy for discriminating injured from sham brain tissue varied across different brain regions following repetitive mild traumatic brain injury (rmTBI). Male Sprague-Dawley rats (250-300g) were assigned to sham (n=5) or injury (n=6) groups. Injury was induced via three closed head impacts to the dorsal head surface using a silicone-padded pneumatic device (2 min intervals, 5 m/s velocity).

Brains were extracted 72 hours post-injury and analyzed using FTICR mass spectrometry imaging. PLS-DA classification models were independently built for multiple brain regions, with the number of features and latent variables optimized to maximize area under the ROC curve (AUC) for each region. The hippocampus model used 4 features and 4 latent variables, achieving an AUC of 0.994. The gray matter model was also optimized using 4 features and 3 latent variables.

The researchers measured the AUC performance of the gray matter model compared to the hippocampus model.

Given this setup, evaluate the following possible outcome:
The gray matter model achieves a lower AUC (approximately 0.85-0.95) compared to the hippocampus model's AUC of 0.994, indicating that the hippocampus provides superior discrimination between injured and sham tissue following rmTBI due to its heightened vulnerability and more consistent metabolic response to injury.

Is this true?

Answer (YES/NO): YES